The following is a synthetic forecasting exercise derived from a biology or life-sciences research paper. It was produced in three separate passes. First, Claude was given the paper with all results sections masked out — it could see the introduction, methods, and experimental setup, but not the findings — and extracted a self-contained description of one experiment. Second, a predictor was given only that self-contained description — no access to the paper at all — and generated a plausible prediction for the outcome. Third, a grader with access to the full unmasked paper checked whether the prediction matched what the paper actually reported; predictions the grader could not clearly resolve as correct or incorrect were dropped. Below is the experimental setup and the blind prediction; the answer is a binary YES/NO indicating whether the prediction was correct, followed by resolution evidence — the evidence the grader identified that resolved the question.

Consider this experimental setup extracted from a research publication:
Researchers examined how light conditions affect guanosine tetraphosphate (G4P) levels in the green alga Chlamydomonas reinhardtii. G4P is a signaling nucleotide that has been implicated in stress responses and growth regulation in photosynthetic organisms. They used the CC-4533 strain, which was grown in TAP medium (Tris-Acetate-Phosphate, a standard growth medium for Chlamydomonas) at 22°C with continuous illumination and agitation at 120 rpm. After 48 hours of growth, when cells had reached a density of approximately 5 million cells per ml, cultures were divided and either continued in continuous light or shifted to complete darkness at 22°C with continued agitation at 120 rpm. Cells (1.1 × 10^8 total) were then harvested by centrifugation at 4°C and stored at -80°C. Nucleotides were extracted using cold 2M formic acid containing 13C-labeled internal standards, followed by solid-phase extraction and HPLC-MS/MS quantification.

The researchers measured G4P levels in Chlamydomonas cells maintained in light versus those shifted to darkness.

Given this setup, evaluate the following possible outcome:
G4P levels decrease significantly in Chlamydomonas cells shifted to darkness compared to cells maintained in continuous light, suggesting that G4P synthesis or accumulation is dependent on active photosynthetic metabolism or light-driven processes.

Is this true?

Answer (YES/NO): NO